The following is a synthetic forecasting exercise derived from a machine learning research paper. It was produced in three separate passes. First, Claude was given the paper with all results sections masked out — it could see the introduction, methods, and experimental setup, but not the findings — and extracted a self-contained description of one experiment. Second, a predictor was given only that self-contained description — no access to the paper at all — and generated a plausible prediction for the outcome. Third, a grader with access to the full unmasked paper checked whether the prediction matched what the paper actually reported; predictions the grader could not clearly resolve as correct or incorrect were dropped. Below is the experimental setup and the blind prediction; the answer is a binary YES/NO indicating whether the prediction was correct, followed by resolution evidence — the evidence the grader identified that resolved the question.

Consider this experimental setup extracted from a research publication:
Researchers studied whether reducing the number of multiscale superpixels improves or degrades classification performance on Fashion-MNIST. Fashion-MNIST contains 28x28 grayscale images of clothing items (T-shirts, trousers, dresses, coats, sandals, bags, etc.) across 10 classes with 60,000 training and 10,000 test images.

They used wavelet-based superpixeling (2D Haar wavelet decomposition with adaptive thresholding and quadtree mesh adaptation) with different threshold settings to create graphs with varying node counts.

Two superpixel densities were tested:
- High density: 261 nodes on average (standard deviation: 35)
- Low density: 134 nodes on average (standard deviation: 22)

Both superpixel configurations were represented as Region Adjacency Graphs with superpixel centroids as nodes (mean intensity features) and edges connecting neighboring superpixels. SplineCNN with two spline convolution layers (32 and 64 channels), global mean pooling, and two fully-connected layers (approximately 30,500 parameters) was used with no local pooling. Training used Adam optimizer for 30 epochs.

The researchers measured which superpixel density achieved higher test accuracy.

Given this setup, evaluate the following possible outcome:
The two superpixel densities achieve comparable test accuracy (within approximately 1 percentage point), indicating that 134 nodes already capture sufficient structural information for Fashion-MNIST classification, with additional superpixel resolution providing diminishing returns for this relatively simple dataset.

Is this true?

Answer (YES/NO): YES